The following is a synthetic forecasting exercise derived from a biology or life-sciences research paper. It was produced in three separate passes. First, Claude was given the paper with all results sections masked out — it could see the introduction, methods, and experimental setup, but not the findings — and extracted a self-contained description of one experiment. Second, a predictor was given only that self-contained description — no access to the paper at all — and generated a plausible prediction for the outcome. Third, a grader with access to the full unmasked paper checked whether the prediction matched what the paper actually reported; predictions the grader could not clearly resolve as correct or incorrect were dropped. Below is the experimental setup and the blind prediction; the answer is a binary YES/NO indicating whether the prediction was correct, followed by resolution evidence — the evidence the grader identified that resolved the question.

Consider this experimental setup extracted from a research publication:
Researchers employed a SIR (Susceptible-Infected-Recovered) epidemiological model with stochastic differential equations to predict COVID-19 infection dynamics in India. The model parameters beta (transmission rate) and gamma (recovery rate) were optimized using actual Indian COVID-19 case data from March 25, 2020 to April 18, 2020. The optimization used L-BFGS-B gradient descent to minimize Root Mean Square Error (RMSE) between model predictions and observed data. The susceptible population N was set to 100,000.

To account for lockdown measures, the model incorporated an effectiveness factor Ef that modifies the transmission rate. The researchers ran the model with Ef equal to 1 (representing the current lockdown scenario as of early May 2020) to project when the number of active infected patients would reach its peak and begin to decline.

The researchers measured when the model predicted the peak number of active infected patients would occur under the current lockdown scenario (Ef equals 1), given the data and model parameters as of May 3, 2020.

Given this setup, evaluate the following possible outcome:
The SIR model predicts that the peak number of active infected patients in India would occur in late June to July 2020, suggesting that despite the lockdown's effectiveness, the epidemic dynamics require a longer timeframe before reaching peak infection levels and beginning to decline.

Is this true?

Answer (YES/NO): NO